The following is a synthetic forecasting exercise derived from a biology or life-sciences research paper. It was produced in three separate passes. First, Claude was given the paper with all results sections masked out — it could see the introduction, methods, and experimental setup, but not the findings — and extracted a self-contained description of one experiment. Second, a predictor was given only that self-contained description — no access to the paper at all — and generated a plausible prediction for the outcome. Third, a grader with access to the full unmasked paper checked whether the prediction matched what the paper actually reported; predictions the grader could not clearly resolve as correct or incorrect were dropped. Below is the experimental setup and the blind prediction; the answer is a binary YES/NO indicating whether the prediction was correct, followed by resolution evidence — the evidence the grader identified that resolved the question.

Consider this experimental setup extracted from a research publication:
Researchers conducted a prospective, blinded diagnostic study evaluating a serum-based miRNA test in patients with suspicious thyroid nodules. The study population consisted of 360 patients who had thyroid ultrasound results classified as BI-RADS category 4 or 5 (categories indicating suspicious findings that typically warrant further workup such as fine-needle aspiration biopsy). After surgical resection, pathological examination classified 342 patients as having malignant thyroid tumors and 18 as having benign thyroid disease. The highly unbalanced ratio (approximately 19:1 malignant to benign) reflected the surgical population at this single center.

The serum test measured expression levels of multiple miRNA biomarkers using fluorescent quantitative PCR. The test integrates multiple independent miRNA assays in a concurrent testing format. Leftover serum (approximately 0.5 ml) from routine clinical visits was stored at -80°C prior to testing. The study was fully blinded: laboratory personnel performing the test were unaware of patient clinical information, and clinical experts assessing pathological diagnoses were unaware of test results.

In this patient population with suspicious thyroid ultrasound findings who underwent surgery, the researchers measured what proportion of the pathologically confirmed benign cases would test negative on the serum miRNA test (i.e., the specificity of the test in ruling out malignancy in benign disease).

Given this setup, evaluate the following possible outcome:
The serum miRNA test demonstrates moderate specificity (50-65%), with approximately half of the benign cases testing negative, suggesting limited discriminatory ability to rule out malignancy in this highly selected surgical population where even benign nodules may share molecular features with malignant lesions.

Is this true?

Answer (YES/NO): NO